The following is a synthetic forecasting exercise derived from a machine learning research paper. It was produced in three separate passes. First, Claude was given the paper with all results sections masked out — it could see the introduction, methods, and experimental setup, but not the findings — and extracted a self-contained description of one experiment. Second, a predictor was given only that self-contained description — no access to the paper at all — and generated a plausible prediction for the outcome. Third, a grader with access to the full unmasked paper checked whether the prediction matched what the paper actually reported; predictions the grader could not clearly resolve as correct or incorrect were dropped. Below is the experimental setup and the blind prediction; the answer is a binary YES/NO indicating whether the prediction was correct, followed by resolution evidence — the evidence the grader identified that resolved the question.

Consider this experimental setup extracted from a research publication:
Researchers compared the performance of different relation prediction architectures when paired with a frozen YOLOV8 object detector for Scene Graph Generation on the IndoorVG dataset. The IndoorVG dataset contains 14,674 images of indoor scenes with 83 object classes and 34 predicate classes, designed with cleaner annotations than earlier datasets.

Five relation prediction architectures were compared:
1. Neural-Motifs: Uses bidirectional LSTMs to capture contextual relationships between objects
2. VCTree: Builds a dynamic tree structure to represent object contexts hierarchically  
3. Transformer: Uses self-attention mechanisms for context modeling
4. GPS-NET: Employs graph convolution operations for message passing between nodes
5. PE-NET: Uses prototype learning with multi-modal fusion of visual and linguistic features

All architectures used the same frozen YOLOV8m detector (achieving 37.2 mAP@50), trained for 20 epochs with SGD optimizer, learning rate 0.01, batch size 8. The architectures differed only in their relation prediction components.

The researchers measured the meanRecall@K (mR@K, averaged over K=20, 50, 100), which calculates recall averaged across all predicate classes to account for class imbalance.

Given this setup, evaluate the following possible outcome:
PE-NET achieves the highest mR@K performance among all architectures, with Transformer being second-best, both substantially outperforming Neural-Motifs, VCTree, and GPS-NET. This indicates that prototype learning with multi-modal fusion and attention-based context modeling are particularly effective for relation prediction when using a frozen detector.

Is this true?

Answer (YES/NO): NO